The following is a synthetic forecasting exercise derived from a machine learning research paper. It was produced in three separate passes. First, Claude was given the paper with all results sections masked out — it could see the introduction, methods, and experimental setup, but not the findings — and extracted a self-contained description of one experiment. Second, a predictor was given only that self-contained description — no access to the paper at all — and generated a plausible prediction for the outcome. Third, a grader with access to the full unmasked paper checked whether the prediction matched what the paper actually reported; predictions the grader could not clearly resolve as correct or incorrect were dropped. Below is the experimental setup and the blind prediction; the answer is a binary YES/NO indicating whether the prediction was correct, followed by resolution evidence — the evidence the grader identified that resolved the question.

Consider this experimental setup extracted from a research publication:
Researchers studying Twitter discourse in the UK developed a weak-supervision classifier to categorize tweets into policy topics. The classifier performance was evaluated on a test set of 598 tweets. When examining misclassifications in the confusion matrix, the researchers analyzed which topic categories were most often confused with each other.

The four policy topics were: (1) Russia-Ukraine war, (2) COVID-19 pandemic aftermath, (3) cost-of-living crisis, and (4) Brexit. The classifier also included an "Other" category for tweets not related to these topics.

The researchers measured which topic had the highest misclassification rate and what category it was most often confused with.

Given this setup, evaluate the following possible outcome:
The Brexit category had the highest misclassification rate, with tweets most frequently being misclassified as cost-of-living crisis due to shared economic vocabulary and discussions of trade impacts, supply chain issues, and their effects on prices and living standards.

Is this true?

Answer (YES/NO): NO